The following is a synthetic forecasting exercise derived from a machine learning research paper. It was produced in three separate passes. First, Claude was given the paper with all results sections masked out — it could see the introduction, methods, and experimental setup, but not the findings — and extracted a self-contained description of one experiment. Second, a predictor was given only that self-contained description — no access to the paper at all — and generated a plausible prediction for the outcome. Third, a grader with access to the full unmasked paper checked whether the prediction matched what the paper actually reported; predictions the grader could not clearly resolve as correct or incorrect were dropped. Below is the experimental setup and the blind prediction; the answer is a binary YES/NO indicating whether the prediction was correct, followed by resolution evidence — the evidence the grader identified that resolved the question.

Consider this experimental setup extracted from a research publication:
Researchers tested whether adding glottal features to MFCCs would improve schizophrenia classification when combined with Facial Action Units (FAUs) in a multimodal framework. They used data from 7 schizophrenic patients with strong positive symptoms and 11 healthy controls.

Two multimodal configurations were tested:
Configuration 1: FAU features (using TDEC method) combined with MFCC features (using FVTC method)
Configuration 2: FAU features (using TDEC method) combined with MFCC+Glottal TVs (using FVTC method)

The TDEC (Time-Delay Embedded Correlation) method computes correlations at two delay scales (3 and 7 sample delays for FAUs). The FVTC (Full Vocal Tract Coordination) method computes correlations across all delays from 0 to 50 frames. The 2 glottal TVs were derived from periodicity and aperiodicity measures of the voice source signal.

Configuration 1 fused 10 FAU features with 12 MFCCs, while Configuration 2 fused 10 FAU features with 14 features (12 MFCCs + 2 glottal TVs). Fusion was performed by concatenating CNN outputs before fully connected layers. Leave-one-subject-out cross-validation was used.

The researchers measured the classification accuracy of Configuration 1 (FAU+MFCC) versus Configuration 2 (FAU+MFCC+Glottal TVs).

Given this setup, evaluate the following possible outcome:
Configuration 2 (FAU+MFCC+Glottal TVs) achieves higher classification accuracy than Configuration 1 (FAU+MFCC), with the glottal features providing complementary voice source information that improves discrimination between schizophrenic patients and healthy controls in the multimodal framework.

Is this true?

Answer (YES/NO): YES